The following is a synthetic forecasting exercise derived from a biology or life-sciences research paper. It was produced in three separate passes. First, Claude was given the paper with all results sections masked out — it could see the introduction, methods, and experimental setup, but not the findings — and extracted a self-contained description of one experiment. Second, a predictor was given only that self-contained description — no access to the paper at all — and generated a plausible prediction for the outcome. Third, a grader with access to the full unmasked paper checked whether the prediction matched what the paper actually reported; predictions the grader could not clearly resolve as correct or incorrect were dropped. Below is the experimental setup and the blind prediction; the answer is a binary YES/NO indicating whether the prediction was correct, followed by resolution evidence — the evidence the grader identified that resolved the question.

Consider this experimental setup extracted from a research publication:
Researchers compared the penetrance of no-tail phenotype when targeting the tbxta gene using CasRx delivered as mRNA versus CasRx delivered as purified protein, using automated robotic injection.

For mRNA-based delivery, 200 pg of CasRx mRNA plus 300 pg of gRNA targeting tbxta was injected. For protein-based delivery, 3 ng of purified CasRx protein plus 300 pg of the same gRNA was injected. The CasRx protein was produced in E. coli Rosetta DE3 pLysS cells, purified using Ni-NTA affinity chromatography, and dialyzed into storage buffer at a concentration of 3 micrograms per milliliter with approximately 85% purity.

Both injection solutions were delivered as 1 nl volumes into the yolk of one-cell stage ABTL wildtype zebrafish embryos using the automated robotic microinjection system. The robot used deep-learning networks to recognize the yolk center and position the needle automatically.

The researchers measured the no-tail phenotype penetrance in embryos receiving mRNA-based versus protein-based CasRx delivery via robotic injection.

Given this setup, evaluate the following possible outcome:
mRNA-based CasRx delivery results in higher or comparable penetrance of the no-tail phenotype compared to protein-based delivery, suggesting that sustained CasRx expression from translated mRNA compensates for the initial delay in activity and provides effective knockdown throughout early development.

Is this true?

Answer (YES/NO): YES